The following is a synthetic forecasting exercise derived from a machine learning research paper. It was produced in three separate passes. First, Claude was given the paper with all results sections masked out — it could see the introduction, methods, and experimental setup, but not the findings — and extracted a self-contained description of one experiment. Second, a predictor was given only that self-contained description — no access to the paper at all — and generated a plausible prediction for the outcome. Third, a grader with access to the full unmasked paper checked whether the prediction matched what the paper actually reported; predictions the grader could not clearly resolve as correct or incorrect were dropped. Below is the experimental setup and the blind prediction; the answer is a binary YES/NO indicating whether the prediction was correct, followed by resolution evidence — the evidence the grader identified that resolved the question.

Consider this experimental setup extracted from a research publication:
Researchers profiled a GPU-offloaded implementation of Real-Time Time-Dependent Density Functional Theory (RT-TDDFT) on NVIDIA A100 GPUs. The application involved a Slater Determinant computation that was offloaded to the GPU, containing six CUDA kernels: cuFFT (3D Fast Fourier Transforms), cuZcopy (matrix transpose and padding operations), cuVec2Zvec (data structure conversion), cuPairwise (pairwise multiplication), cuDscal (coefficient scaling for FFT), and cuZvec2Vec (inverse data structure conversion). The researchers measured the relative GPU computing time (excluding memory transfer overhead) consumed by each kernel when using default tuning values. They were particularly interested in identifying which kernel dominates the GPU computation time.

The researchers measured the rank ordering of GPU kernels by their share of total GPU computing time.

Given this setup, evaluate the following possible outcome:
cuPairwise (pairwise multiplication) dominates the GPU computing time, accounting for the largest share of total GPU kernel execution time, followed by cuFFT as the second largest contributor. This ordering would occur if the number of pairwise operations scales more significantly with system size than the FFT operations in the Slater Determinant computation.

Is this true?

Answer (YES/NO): NO